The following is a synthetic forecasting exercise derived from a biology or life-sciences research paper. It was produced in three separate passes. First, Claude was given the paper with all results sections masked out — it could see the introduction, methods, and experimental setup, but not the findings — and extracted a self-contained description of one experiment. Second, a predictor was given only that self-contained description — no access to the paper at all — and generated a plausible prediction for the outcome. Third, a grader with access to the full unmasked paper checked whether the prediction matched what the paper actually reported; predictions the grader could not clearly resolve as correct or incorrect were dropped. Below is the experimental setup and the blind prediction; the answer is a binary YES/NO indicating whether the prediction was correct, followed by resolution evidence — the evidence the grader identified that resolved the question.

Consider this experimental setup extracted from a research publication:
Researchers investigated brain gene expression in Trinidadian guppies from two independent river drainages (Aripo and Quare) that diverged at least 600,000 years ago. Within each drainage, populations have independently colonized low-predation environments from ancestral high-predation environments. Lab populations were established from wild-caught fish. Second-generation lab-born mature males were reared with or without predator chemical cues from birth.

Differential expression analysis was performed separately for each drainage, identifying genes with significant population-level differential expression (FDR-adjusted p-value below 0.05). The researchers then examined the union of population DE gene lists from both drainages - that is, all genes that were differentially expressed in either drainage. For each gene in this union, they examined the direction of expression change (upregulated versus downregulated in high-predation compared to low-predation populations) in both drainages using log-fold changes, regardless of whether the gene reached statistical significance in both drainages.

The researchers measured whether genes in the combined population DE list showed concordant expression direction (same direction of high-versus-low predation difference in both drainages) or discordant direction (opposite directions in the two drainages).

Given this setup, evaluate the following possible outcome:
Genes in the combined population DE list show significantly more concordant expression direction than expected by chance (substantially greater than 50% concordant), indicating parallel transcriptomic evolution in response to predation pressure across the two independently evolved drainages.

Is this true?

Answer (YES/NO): NO